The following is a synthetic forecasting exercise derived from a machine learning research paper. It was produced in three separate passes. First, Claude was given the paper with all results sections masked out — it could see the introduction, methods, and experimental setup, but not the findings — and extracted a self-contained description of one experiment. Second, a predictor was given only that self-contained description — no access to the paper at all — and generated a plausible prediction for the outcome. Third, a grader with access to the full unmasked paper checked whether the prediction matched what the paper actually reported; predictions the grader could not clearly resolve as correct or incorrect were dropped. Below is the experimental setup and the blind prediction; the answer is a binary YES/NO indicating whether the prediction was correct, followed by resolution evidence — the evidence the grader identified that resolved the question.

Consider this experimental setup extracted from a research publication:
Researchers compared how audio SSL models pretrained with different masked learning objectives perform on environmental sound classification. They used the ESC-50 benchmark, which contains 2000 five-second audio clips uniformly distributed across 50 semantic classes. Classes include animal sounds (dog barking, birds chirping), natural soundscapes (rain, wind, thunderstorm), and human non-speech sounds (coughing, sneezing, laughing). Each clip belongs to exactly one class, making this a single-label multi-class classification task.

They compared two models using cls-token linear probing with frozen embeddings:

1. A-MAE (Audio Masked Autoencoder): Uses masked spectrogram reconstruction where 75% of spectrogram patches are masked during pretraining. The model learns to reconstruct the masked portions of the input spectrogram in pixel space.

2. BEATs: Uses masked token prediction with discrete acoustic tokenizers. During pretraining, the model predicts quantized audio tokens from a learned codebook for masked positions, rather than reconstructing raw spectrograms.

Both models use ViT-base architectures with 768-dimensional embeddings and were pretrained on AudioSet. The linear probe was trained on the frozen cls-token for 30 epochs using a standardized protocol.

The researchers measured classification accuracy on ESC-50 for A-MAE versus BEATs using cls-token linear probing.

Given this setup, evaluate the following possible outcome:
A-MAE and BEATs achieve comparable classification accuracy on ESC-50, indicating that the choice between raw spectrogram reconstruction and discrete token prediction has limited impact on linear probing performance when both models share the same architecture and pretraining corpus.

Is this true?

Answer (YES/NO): NO